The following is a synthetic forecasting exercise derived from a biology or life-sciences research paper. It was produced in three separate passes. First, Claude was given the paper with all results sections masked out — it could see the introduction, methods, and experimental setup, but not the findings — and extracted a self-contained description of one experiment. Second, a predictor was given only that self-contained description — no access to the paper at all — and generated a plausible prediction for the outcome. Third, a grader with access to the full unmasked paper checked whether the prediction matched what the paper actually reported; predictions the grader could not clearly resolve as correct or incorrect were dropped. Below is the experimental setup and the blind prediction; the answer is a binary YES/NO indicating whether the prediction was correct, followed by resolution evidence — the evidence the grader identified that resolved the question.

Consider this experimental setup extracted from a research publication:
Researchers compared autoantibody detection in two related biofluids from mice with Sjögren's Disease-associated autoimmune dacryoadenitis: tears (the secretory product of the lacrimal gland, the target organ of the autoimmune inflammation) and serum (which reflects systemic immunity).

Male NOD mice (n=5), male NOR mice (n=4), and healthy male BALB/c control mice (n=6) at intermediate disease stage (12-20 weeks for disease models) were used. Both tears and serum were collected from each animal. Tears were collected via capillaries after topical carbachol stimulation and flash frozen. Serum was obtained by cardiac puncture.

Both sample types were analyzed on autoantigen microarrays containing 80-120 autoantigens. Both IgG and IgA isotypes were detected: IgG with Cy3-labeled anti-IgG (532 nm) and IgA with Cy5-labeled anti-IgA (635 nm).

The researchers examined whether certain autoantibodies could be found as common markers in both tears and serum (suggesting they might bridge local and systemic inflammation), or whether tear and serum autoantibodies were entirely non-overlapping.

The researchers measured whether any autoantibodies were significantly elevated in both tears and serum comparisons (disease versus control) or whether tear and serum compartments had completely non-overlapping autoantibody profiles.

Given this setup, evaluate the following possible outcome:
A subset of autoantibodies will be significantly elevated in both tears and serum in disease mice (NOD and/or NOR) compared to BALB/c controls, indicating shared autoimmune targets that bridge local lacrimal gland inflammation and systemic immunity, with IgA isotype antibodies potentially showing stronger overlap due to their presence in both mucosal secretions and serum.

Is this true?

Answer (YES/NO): NO